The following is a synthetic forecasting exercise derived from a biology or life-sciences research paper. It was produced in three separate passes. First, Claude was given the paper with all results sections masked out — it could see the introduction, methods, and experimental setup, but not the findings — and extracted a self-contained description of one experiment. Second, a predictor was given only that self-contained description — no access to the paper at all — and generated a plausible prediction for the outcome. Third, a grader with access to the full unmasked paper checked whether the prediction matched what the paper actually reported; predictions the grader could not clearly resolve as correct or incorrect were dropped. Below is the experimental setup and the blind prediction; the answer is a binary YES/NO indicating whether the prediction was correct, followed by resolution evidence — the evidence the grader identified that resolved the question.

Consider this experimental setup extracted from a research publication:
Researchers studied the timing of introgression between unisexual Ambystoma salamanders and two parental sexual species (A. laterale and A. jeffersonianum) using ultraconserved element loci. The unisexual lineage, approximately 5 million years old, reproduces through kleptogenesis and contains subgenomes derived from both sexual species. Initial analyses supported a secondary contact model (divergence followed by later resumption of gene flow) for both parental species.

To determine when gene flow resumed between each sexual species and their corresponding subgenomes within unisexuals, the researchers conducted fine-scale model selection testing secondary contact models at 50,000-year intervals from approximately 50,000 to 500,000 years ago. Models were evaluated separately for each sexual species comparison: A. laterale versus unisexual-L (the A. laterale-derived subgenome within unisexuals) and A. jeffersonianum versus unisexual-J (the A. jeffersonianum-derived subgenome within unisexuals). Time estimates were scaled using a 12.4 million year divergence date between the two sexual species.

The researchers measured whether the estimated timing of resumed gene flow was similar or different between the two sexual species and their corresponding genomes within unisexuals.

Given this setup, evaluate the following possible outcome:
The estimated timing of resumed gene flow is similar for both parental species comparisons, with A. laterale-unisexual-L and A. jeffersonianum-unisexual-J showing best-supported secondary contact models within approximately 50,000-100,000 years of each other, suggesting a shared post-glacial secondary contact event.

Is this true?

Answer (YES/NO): NO